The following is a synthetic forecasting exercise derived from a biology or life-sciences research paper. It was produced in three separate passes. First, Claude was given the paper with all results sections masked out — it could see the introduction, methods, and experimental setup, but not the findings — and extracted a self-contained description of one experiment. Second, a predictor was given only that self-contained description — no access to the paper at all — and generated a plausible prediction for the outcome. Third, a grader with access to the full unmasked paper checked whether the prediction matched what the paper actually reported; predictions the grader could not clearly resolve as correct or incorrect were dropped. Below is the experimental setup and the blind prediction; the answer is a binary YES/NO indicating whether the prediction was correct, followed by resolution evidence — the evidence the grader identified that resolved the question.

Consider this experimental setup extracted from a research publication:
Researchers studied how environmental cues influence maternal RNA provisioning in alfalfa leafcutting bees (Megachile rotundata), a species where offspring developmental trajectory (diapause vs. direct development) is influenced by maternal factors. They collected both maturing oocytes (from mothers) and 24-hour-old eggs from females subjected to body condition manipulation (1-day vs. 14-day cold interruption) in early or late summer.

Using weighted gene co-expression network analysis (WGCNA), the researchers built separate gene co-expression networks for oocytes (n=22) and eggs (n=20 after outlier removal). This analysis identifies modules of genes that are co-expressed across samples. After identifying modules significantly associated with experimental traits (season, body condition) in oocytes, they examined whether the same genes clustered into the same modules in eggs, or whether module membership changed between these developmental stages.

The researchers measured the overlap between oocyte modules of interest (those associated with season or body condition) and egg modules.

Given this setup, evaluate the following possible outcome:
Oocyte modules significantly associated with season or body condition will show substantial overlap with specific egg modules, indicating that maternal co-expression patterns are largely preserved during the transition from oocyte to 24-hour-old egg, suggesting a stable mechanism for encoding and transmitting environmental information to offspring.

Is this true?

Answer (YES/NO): NO